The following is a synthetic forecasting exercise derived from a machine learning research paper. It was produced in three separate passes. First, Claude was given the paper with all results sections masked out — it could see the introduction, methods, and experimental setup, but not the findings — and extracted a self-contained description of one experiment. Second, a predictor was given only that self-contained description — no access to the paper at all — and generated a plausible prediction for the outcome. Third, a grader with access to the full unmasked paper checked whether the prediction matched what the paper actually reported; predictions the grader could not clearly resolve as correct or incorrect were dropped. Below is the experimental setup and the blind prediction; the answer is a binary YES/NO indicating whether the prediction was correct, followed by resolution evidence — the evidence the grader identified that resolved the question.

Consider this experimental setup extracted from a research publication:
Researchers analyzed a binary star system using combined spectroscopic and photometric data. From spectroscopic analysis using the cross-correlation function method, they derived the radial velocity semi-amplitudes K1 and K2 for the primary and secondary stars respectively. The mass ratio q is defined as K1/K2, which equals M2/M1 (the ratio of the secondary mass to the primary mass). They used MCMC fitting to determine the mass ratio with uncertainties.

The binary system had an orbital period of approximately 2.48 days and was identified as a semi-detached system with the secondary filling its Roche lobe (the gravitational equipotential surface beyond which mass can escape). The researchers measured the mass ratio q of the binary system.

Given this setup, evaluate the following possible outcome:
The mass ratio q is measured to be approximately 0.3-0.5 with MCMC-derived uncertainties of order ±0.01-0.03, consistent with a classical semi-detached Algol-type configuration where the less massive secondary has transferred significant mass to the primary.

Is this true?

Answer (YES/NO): NO